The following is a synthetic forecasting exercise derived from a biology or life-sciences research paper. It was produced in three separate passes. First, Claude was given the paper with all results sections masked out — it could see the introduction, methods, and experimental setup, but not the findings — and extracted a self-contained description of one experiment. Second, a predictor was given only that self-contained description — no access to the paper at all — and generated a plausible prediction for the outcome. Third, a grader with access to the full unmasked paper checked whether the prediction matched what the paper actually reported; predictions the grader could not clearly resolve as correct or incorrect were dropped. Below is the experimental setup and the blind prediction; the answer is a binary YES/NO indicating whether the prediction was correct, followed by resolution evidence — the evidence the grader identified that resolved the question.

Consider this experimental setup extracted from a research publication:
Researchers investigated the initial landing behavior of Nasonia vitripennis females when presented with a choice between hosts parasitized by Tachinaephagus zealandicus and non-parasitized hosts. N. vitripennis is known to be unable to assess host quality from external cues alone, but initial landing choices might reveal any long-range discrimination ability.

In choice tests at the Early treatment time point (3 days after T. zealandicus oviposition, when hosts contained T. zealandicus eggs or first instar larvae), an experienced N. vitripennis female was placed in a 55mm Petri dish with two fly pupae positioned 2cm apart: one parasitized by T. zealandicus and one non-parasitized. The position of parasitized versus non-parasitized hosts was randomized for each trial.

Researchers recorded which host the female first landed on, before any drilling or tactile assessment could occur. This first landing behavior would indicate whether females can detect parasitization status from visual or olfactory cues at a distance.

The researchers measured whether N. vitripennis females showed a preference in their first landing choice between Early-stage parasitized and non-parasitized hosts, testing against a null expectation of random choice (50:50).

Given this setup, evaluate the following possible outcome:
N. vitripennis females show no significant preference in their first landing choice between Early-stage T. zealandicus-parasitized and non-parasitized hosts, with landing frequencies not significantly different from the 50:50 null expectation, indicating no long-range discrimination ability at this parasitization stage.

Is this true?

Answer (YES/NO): NO